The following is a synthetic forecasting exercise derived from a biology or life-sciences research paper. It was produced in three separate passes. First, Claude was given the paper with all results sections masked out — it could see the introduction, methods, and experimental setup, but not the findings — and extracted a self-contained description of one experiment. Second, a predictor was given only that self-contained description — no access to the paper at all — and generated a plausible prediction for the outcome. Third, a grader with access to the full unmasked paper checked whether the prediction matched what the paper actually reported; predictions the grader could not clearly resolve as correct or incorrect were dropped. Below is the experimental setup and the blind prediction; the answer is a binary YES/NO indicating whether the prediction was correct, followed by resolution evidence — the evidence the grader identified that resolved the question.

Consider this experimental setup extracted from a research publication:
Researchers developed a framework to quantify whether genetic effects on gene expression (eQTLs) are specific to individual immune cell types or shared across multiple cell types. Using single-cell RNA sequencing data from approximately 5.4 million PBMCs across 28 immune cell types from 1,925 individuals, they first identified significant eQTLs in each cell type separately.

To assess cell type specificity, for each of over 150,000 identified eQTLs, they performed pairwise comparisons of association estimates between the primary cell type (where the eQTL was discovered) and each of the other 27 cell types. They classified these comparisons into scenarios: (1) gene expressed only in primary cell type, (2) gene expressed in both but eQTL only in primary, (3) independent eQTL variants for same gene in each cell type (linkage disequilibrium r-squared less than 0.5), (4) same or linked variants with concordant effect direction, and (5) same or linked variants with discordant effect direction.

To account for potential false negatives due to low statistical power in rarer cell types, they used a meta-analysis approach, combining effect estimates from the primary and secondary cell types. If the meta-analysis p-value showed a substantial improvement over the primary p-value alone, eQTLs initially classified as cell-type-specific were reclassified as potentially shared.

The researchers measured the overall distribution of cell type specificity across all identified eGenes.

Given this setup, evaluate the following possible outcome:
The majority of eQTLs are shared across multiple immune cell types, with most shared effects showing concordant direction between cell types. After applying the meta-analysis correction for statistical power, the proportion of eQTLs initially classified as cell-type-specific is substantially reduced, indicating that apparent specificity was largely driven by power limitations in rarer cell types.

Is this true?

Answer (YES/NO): NO